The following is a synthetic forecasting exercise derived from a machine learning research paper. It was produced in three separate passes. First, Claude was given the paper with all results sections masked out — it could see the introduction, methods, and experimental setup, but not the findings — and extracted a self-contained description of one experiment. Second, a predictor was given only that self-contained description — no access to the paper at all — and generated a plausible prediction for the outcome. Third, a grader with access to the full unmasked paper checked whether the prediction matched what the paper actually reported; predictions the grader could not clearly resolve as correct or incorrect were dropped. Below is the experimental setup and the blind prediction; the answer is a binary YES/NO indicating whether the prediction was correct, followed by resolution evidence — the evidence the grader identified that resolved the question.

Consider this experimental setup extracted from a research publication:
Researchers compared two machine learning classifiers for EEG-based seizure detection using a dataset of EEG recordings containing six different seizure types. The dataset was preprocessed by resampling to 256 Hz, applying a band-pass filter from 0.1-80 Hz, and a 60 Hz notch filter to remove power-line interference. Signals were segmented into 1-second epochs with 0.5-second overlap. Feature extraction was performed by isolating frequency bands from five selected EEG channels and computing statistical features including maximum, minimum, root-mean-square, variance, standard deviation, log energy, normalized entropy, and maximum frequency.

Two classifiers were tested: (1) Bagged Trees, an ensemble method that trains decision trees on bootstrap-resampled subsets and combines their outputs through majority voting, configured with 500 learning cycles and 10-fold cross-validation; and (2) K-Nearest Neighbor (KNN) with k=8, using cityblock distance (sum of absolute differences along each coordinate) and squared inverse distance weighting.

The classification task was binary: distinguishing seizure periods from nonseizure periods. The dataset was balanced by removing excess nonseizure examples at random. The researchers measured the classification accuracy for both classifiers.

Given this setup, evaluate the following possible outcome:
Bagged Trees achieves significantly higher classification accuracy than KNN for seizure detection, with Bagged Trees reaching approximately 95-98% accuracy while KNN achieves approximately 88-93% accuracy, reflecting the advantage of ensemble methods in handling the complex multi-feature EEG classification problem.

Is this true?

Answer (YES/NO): NO